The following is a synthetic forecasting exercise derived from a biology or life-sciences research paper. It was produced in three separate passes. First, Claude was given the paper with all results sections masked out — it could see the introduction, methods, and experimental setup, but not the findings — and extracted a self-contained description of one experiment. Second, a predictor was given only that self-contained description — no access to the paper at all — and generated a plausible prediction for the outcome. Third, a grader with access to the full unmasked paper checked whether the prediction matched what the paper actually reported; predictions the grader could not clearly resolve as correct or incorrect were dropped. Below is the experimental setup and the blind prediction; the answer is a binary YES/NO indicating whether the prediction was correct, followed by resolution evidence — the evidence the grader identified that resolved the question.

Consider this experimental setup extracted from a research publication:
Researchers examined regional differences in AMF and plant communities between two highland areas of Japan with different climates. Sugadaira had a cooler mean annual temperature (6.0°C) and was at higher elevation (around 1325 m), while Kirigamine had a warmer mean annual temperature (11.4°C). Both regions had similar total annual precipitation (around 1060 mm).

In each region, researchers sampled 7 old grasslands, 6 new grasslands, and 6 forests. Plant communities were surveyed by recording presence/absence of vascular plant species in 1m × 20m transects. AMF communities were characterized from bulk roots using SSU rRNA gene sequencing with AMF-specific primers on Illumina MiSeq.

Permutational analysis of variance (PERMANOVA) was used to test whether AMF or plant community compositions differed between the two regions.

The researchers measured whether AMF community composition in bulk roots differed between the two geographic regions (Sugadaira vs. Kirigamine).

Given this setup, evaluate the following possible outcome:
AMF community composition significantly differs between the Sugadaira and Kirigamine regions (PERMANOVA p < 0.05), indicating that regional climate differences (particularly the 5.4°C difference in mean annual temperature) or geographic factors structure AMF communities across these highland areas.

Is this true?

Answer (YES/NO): NO